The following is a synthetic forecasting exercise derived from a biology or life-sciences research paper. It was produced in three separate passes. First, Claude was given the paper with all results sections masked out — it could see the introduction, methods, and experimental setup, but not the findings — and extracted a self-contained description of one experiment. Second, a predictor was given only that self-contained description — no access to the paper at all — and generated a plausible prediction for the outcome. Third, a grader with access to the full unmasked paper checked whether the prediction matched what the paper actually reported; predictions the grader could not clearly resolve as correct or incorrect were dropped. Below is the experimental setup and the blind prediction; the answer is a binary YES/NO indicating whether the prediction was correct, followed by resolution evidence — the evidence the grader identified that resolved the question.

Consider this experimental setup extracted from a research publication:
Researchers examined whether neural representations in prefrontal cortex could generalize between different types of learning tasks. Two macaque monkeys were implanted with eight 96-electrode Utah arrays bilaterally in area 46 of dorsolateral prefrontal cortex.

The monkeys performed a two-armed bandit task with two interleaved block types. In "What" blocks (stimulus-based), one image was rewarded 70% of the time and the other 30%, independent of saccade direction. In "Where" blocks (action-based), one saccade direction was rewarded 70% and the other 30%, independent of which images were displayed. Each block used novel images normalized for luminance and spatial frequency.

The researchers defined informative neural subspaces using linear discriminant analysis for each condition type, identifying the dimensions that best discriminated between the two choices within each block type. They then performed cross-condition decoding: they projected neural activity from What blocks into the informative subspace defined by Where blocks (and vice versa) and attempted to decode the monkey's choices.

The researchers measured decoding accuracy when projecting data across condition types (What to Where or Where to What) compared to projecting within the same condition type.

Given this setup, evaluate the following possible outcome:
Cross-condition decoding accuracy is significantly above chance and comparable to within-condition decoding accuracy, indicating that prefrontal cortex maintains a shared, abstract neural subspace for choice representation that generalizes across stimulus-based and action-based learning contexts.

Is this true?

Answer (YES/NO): NO